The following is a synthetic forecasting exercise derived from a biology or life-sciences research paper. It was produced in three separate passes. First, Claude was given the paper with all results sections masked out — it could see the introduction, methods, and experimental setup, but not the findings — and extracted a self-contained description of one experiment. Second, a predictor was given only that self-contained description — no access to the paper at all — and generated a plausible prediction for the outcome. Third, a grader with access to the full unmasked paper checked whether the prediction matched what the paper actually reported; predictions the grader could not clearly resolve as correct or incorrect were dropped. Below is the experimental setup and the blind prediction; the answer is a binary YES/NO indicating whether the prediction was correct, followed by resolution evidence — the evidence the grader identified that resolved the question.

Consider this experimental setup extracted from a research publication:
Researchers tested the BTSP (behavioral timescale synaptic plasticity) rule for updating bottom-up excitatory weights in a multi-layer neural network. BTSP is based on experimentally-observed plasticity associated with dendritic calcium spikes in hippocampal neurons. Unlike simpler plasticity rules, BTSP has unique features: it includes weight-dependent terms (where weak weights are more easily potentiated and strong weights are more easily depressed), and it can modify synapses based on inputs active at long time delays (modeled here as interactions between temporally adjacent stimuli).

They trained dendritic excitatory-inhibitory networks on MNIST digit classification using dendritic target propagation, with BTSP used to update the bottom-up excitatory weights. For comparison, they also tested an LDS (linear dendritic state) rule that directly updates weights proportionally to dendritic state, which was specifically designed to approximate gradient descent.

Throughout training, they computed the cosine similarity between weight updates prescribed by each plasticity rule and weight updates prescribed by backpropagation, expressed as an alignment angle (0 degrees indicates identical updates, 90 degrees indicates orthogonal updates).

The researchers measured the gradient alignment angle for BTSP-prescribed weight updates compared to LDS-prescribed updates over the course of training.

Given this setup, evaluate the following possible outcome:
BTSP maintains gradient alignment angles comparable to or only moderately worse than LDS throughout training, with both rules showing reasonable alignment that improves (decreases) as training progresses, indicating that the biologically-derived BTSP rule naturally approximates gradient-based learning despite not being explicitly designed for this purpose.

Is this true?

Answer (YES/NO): NO